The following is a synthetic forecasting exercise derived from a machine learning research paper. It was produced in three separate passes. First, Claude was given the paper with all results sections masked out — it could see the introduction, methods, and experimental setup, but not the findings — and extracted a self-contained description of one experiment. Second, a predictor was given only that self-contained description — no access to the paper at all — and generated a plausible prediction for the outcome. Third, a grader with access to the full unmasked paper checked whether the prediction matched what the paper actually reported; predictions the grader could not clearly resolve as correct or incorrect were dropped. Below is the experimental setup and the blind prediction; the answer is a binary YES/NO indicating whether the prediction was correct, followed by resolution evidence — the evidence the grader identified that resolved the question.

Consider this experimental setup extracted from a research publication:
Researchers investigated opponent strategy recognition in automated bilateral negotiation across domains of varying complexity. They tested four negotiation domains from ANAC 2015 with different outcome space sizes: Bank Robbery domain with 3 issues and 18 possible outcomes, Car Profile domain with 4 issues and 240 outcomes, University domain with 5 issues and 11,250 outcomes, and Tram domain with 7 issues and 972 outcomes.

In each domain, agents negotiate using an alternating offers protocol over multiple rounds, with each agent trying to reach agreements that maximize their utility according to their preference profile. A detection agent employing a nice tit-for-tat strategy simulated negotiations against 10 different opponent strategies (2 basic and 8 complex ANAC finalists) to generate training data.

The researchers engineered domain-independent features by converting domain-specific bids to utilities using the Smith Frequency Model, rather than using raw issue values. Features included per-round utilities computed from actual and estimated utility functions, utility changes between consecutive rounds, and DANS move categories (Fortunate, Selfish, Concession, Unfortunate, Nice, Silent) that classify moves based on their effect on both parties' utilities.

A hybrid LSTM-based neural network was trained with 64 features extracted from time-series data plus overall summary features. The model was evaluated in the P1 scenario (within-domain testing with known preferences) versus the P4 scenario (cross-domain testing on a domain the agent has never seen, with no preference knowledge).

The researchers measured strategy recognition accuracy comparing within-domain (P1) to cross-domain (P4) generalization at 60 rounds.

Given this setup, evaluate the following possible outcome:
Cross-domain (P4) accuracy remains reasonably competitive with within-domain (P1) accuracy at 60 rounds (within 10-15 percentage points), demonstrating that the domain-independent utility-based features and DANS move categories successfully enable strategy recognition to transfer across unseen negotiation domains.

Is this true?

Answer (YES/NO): NO